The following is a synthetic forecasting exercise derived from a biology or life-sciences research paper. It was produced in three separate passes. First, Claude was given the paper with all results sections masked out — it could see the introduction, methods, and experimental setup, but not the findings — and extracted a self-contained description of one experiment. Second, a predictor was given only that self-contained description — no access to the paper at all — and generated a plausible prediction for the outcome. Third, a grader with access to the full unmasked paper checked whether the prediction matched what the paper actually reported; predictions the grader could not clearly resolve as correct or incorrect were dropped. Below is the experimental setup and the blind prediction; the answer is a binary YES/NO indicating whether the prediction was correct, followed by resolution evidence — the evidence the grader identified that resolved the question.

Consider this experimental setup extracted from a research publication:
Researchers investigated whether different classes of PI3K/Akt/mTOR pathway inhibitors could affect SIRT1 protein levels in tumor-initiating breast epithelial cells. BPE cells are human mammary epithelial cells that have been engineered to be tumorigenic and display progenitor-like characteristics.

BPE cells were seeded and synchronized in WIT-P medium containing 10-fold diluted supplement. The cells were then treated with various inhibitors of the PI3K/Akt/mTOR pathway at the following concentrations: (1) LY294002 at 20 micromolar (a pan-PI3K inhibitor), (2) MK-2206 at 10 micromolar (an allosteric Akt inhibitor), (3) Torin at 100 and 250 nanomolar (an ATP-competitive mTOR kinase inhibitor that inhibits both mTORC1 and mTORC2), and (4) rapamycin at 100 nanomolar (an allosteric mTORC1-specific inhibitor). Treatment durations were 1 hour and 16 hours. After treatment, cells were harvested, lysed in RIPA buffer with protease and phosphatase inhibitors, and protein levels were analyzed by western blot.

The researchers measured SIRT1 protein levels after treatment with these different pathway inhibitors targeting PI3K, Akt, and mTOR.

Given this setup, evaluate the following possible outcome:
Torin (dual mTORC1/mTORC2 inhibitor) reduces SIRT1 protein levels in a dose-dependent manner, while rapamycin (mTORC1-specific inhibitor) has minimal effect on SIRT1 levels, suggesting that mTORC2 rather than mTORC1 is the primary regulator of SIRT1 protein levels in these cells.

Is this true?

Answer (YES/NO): NO